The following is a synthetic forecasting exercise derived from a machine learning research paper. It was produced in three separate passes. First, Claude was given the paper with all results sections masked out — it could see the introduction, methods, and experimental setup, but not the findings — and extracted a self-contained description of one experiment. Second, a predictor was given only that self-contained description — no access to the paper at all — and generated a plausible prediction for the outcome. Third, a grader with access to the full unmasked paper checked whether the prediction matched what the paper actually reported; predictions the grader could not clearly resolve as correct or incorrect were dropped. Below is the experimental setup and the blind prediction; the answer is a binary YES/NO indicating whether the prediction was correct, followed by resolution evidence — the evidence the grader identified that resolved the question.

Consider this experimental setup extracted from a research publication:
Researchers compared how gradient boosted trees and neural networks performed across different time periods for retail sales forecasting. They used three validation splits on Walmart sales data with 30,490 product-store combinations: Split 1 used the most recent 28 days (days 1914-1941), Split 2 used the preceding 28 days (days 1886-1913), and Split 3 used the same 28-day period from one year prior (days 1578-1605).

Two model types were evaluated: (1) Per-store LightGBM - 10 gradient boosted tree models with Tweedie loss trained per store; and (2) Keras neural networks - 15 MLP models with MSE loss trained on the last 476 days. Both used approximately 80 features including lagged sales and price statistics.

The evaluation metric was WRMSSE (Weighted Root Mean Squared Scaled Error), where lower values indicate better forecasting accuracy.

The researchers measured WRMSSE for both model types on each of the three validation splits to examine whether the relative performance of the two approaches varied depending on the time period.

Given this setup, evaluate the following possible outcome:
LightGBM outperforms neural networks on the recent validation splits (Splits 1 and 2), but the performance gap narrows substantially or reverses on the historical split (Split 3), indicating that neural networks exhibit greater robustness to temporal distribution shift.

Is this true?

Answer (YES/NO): NO